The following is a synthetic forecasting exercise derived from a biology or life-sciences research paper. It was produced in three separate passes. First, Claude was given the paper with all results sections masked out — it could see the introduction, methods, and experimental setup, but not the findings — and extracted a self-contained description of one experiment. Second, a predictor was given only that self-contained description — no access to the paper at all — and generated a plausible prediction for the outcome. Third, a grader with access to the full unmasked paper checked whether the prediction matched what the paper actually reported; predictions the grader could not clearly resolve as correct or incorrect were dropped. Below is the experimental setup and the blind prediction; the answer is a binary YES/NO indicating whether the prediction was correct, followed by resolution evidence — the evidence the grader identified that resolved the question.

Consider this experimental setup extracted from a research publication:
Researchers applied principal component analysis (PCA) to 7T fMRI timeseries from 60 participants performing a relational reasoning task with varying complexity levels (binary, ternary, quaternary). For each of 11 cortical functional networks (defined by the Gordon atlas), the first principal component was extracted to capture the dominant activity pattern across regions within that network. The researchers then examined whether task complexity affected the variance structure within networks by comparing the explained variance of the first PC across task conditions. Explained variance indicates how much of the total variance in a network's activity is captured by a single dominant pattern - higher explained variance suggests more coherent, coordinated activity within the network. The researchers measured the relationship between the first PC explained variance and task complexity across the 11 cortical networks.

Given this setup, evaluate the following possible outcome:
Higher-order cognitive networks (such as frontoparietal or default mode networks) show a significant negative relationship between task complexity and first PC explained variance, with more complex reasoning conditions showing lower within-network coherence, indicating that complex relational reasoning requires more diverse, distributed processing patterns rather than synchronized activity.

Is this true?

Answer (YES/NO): NO